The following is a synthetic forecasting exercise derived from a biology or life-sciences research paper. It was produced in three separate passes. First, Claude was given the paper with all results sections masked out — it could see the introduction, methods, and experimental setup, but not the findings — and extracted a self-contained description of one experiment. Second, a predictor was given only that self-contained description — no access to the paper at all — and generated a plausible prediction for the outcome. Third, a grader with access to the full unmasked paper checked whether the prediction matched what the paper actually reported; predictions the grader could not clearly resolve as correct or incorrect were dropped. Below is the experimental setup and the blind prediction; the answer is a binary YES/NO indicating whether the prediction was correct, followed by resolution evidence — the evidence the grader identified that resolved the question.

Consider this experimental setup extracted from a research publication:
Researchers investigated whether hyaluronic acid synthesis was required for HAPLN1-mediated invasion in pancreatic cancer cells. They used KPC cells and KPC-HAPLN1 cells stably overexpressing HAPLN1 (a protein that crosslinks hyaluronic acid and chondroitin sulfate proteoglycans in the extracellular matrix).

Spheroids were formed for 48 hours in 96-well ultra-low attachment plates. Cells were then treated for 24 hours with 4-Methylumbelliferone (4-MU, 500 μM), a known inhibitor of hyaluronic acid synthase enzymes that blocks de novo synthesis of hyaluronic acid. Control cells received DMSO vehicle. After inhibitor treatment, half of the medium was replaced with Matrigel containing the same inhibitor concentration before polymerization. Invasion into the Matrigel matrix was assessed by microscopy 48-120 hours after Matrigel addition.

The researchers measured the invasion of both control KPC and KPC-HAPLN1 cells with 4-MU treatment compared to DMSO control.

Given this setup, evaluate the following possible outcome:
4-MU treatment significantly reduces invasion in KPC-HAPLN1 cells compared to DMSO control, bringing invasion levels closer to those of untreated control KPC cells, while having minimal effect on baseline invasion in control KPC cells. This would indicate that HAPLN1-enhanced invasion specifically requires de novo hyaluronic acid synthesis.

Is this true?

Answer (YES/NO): YES